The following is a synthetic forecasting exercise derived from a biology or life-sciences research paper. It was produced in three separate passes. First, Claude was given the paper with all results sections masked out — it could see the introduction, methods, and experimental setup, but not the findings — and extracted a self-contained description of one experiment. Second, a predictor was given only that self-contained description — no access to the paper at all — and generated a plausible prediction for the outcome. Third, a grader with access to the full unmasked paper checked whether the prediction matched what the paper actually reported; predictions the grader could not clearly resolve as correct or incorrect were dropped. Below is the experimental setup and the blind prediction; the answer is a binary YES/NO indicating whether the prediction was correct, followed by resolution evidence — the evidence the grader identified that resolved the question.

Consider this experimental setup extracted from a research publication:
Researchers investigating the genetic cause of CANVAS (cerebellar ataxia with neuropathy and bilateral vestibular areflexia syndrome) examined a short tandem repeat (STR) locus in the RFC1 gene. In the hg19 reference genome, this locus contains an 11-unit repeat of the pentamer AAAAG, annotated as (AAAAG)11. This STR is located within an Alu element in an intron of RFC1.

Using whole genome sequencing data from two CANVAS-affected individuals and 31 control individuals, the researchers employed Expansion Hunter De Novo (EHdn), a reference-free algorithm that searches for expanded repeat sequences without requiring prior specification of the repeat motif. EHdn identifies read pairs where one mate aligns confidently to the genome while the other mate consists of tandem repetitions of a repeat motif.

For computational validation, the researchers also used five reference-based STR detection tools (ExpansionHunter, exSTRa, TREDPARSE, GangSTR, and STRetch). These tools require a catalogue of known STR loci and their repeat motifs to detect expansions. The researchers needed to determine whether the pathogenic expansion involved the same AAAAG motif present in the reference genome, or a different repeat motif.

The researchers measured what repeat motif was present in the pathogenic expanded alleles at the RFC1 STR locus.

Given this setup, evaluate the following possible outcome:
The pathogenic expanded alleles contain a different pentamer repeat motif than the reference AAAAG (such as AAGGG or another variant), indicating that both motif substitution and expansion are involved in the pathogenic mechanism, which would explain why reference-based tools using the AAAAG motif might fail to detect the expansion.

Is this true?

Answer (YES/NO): YES